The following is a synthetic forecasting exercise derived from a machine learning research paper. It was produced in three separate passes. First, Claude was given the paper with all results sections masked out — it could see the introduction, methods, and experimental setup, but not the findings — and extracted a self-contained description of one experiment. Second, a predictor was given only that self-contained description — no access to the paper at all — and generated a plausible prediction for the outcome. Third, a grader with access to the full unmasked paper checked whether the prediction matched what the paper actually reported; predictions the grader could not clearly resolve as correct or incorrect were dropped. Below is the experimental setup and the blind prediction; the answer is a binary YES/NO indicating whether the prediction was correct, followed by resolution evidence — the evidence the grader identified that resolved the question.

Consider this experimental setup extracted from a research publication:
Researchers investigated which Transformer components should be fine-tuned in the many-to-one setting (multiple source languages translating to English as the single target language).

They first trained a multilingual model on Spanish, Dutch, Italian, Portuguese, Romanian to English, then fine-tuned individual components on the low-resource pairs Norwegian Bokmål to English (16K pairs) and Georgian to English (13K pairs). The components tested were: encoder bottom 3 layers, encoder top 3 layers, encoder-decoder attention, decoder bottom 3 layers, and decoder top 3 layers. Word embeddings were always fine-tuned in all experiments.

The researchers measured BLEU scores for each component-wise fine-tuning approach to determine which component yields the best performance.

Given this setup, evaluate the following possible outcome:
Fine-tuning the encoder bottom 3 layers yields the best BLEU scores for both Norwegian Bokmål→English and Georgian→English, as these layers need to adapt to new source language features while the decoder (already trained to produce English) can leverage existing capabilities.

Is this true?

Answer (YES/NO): YES